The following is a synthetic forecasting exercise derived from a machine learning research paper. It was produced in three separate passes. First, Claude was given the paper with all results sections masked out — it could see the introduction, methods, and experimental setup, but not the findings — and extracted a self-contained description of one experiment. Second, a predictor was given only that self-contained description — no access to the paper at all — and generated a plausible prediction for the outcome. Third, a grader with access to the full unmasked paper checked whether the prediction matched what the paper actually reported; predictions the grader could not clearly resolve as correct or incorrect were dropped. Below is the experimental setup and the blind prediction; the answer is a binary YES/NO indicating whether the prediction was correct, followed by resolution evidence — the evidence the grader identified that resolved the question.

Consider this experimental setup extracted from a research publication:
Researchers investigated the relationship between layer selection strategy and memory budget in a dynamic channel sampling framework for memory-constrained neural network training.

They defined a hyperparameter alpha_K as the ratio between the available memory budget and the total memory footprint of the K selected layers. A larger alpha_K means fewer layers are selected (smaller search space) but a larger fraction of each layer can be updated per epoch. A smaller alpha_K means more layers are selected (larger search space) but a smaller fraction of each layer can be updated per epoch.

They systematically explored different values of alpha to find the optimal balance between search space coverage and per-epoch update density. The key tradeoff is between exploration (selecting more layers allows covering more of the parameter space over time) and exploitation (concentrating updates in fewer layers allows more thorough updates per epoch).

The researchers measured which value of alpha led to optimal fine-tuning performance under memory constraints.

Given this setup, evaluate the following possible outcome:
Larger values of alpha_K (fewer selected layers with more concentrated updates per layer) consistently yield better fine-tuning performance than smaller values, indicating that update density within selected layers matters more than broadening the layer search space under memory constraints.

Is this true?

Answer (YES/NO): NO